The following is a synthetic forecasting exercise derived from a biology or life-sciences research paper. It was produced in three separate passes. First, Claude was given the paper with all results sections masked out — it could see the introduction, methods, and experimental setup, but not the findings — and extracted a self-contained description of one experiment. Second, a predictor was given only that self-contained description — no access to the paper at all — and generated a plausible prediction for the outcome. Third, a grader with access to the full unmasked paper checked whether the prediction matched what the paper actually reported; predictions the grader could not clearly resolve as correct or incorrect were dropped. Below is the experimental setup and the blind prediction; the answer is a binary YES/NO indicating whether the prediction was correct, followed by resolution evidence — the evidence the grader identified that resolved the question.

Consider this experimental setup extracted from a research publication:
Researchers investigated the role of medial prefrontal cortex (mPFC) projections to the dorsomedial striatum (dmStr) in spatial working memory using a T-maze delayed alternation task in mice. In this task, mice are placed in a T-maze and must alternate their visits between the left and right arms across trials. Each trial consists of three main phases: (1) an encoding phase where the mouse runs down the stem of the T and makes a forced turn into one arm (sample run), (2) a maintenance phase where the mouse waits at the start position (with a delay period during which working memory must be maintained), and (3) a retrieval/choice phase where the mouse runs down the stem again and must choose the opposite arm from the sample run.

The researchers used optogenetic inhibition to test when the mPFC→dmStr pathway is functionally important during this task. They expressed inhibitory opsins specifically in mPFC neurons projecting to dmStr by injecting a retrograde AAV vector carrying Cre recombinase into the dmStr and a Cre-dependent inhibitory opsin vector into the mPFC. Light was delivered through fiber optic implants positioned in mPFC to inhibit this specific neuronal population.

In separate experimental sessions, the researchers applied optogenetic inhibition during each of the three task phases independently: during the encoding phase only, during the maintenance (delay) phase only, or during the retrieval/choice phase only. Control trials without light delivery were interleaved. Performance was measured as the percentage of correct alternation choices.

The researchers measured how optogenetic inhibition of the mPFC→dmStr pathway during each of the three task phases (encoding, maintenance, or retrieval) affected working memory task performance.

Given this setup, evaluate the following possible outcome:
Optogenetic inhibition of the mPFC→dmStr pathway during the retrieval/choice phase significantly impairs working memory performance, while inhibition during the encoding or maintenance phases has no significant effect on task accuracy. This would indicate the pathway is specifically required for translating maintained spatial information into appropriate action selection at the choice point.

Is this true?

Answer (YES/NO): NO